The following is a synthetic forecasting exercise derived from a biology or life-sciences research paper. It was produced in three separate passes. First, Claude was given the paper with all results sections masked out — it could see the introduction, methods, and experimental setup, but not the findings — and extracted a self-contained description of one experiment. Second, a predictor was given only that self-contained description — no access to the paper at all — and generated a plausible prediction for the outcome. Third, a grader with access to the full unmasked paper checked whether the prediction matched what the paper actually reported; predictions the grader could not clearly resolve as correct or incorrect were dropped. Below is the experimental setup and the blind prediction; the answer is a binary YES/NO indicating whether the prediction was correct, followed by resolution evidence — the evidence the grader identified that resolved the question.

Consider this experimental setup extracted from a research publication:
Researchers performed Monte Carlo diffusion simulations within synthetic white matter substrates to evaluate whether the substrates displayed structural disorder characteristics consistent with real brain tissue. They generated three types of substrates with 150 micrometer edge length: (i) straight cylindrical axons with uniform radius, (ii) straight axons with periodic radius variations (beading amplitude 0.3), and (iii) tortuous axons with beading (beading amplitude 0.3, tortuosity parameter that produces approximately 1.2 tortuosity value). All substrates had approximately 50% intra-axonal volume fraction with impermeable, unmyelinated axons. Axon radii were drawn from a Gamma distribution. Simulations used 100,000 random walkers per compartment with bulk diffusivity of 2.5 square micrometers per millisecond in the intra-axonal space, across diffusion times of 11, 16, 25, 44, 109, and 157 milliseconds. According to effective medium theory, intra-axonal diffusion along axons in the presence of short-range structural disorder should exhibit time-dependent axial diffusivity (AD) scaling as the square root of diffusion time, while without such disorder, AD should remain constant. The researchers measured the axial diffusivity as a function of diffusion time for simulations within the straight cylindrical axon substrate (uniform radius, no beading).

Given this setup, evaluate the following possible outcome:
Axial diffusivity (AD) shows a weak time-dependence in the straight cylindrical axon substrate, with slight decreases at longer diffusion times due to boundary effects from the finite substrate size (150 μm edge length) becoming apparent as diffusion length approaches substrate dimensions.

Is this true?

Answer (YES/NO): NO